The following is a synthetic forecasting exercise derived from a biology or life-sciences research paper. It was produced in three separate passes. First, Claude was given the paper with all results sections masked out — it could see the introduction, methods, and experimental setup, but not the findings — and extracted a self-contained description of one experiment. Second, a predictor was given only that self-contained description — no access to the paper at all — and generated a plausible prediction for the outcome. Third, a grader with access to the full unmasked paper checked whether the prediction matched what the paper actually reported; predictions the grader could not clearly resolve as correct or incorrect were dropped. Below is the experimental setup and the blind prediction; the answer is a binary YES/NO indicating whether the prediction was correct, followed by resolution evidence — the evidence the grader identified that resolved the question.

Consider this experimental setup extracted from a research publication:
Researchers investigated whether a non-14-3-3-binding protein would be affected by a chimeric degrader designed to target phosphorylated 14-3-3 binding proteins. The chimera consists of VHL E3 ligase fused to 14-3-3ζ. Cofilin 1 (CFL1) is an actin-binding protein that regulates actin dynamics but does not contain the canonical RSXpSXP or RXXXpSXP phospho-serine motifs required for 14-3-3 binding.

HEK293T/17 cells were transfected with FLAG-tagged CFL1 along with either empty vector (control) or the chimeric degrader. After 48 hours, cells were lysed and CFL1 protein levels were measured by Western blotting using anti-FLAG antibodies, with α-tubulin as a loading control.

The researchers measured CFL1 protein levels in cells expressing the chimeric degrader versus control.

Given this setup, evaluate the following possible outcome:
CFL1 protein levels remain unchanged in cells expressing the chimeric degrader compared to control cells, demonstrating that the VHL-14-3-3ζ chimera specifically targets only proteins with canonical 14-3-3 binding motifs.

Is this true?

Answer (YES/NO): NO